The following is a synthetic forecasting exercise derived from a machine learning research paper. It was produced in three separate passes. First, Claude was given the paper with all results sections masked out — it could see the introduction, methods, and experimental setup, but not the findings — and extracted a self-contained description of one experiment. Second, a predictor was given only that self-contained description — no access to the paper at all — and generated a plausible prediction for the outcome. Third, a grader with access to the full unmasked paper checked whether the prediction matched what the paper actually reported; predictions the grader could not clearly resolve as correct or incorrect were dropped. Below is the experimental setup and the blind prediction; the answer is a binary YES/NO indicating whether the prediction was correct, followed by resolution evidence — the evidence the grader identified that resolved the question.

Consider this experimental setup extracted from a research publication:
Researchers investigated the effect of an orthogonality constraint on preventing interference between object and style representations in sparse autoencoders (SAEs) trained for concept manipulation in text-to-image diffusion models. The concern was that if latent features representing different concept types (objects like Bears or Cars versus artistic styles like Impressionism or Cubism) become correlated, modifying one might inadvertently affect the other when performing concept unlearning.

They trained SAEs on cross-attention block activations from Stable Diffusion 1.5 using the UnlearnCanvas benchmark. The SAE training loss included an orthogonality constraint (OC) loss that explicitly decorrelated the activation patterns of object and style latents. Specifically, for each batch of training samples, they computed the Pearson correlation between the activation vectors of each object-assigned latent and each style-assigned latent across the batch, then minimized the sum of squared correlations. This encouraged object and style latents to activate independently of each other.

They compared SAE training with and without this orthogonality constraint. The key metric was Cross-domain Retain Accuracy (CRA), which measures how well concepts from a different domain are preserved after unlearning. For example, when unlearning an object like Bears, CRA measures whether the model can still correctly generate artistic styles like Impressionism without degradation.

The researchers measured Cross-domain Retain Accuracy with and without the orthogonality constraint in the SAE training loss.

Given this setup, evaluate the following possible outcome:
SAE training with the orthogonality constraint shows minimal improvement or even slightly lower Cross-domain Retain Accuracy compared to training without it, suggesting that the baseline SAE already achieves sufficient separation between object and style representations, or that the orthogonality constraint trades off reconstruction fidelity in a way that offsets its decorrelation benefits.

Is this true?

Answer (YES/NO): YES